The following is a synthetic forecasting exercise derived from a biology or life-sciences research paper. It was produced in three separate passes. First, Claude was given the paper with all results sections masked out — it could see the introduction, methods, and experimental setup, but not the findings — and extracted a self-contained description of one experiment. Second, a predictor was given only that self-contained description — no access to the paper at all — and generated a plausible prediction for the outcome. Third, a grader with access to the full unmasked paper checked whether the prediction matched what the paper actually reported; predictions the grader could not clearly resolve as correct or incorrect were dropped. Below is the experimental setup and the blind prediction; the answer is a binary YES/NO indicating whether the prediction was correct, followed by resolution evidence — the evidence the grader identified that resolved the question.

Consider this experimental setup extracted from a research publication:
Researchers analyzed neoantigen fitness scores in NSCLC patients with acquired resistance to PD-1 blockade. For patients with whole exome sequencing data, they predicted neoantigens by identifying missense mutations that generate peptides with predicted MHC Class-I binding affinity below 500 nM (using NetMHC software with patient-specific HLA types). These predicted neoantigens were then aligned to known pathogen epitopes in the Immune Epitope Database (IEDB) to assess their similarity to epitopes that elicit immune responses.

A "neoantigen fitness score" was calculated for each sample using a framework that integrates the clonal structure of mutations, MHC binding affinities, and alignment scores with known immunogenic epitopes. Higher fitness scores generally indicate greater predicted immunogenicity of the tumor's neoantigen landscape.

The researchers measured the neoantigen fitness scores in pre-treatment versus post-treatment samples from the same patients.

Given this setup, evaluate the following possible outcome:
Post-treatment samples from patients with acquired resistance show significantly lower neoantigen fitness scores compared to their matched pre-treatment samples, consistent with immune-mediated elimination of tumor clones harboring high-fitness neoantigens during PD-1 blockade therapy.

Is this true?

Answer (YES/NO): NO